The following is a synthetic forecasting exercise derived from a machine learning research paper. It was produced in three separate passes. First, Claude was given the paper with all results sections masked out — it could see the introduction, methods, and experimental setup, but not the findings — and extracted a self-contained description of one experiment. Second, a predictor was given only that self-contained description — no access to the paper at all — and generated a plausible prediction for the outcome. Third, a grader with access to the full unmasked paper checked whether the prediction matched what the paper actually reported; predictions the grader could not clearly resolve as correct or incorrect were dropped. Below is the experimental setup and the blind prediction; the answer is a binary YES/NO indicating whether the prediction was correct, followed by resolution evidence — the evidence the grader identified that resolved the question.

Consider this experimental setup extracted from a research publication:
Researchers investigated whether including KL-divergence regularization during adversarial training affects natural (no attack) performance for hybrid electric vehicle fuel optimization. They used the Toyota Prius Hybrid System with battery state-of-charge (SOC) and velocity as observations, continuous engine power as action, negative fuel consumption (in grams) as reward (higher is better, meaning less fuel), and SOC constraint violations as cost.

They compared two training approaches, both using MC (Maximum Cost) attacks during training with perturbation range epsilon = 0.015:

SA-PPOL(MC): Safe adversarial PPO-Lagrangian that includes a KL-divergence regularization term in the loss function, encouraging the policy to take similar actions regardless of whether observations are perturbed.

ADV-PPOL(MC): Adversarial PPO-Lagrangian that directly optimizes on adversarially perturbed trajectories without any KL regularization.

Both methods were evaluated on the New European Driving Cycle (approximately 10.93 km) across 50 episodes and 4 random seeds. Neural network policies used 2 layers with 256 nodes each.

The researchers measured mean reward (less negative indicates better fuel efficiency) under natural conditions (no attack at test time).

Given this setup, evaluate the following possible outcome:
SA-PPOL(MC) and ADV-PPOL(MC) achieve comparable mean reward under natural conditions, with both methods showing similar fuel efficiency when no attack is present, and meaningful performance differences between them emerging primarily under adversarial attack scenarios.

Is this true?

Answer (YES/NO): NO